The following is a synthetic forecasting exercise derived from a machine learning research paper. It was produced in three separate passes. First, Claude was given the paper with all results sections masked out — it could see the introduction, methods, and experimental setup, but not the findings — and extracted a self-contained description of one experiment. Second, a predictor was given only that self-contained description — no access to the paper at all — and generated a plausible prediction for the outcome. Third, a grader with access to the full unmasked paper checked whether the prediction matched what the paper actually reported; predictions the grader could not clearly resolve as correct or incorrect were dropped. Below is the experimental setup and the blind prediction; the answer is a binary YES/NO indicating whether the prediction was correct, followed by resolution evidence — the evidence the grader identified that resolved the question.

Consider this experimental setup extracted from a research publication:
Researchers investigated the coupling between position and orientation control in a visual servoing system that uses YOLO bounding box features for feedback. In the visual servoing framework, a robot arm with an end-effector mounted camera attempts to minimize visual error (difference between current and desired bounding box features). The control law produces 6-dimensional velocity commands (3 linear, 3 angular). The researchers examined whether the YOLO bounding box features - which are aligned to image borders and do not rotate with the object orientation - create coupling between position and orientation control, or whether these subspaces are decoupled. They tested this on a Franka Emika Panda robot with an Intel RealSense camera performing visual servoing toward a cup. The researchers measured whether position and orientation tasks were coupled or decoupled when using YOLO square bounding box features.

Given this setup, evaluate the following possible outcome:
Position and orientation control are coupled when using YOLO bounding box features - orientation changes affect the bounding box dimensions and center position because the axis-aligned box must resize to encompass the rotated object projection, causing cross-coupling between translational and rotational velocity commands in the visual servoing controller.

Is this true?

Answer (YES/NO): NO